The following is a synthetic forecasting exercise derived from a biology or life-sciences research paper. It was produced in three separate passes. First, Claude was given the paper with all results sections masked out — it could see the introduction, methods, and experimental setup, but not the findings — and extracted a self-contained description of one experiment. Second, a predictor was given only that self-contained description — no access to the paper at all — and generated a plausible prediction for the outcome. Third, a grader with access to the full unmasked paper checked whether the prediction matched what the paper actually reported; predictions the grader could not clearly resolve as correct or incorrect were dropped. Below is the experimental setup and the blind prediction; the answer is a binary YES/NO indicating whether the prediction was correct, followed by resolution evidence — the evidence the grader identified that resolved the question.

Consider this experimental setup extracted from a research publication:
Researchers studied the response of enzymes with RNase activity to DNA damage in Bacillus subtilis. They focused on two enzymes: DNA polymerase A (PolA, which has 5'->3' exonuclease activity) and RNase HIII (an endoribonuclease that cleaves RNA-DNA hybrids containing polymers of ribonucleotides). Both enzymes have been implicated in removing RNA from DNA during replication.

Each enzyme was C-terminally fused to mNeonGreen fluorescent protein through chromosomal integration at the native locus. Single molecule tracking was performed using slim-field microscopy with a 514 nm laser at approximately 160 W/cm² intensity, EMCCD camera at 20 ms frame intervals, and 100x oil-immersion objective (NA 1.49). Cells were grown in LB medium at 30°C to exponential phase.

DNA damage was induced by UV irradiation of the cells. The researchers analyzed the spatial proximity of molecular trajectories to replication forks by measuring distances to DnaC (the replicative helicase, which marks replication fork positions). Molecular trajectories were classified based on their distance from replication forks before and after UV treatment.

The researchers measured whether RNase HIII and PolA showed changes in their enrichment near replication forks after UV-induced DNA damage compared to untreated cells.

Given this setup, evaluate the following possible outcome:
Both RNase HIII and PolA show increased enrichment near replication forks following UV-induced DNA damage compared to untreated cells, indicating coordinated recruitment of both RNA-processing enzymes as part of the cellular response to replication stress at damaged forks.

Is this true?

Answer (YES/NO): YES